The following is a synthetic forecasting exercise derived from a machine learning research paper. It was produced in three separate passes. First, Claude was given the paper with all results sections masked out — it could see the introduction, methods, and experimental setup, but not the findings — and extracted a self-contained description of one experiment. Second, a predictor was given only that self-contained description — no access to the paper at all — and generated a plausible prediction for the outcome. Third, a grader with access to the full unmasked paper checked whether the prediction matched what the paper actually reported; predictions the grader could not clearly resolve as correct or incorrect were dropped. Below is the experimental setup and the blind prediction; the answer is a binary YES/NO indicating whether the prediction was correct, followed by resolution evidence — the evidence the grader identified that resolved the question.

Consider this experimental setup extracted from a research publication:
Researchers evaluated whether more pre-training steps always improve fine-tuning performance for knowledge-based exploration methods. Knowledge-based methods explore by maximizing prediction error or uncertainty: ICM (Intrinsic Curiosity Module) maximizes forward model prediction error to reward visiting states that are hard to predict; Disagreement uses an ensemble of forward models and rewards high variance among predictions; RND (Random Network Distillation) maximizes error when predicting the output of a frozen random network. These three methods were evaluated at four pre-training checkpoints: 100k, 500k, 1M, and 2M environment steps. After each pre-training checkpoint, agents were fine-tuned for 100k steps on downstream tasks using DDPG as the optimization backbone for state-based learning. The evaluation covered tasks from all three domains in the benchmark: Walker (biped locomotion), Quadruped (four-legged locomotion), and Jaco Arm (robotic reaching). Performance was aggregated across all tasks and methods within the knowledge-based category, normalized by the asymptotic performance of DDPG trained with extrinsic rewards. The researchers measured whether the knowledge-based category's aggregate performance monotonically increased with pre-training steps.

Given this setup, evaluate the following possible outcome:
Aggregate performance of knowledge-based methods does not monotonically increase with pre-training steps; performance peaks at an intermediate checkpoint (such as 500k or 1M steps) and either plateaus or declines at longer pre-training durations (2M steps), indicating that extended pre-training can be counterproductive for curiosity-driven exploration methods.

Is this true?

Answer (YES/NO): YES